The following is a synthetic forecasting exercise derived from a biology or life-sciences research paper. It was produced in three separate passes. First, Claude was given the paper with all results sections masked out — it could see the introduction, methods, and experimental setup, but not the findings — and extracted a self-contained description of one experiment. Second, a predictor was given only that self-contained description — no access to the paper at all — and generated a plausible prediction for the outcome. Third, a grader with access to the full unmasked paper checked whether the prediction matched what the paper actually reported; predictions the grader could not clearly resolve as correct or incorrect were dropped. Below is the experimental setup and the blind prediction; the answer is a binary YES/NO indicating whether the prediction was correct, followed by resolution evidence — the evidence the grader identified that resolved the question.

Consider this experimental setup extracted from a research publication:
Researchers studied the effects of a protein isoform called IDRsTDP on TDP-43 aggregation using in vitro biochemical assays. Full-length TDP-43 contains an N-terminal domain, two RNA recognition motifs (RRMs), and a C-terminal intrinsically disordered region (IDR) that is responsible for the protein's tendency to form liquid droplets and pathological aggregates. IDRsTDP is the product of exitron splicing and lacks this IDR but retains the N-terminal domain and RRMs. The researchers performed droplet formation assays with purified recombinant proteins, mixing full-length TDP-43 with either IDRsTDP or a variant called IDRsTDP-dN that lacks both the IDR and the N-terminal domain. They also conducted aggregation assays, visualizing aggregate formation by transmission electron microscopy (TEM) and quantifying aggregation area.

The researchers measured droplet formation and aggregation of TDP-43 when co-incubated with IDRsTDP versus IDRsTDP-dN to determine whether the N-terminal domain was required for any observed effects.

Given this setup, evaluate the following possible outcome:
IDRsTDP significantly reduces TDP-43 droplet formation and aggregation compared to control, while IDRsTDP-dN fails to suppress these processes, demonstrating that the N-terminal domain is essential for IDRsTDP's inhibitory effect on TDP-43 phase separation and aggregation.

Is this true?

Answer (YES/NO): YES